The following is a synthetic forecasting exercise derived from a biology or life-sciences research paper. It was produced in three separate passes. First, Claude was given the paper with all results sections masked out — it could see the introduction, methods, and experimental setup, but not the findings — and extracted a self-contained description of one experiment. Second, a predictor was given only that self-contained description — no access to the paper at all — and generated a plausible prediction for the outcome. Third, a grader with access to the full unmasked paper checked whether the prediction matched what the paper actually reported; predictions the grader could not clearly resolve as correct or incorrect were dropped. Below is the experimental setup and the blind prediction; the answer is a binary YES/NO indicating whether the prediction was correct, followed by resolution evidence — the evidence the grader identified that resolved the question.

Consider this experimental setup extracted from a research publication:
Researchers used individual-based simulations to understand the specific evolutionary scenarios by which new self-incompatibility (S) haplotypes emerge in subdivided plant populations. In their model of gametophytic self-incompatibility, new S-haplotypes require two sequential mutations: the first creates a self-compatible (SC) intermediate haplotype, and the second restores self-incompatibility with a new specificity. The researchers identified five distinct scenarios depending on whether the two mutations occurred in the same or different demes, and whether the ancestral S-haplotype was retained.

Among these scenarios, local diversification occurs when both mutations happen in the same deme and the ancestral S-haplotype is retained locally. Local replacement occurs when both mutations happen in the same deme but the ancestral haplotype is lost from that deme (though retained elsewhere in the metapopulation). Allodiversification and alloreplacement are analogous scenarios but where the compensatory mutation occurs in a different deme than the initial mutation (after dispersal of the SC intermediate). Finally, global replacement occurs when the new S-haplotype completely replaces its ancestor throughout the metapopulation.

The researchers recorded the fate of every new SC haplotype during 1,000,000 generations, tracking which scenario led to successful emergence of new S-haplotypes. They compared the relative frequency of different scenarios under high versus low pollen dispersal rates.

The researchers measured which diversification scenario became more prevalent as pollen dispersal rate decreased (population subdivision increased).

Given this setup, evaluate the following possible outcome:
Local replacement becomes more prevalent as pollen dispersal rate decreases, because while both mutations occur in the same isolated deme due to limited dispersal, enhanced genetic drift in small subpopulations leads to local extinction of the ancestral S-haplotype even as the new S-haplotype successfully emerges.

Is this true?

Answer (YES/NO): YES